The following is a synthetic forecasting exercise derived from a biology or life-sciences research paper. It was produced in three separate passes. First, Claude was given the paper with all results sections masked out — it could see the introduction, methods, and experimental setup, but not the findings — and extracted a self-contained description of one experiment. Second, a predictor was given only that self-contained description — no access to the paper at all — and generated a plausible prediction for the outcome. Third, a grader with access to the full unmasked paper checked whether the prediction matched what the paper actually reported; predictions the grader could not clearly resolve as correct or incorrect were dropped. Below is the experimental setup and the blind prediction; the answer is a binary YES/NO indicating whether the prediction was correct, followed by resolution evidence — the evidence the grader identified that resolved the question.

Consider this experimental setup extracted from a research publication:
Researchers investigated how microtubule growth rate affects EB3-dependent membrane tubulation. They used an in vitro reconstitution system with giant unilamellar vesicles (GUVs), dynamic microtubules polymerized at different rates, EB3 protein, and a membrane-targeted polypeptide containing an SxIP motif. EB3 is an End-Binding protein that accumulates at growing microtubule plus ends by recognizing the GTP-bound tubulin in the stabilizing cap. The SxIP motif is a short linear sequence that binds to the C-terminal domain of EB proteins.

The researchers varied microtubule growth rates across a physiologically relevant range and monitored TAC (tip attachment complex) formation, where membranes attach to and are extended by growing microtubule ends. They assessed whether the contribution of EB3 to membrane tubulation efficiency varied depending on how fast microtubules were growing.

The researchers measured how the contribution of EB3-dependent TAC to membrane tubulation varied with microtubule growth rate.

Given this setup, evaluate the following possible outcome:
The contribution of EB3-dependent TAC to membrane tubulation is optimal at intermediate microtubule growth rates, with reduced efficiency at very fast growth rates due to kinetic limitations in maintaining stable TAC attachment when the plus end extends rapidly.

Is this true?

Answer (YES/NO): NO